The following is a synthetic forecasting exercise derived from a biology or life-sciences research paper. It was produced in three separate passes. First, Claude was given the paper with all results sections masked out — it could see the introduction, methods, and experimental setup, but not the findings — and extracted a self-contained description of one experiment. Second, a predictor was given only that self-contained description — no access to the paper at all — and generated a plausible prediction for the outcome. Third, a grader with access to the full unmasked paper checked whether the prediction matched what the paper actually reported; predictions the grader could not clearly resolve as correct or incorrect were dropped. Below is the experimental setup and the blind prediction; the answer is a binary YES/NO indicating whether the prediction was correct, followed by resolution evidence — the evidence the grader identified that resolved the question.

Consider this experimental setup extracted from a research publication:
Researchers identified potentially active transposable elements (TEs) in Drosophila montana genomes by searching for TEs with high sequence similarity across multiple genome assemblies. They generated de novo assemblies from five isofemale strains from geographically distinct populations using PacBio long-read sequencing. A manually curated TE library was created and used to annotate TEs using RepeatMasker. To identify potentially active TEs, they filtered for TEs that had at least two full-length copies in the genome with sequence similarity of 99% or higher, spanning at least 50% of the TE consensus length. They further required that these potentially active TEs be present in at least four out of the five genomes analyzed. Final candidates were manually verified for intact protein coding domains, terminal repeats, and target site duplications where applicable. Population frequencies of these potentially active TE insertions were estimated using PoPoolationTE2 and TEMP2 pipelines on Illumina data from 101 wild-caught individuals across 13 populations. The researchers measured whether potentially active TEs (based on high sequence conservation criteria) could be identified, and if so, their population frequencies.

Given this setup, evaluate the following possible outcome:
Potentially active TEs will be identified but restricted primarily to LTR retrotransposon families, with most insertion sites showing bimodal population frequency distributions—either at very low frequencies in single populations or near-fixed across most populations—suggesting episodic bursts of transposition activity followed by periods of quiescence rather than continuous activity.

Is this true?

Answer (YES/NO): NO